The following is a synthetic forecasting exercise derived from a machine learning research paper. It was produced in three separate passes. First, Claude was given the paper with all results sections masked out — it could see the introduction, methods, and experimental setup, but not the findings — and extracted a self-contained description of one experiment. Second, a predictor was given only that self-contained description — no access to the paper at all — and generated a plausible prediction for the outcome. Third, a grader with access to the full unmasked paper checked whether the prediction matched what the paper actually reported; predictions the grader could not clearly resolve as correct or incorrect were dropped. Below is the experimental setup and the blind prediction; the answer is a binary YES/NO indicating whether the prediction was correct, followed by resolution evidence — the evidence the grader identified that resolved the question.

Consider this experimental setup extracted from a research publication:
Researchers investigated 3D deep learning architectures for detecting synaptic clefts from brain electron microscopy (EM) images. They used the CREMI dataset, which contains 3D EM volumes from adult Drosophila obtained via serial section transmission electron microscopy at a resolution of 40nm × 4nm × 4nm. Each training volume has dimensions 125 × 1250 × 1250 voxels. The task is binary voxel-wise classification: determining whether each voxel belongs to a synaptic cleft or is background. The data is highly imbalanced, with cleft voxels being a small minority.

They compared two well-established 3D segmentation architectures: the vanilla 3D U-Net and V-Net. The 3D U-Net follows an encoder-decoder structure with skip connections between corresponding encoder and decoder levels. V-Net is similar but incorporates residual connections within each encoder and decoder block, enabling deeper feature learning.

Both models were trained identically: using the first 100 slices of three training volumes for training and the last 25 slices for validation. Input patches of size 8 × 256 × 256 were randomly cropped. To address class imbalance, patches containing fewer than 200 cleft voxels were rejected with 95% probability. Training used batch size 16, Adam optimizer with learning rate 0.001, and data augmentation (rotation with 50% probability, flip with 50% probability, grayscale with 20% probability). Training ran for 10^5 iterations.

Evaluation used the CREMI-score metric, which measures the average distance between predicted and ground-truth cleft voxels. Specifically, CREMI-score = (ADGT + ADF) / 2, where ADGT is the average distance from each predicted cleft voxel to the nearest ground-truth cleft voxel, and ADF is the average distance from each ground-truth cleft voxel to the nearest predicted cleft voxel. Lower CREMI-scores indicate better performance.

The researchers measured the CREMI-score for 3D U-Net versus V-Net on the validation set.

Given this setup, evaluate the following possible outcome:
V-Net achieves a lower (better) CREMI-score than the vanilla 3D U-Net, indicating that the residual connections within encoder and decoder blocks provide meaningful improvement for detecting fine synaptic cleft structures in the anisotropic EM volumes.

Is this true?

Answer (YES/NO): NO